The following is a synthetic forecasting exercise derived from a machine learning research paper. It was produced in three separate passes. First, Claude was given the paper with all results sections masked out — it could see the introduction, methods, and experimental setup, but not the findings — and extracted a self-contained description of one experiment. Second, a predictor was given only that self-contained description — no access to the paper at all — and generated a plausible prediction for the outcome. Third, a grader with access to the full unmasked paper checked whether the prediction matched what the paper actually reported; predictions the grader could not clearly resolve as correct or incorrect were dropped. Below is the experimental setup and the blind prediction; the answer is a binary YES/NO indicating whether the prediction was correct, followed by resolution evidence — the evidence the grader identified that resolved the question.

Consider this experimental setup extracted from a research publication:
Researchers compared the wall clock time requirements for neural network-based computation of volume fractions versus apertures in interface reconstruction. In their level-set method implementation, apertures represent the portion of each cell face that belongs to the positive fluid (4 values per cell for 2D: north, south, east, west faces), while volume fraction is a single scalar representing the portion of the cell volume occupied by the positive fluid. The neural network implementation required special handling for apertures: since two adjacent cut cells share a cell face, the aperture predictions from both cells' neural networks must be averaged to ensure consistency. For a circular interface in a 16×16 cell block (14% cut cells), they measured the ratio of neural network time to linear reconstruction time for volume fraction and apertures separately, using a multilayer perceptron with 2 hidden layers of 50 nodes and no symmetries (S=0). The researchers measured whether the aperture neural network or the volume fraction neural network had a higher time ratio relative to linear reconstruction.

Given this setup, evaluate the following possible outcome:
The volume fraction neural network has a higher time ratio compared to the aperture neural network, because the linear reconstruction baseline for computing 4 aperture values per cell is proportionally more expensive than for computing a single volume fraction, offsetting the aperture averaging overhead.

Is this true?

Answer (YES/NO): NO